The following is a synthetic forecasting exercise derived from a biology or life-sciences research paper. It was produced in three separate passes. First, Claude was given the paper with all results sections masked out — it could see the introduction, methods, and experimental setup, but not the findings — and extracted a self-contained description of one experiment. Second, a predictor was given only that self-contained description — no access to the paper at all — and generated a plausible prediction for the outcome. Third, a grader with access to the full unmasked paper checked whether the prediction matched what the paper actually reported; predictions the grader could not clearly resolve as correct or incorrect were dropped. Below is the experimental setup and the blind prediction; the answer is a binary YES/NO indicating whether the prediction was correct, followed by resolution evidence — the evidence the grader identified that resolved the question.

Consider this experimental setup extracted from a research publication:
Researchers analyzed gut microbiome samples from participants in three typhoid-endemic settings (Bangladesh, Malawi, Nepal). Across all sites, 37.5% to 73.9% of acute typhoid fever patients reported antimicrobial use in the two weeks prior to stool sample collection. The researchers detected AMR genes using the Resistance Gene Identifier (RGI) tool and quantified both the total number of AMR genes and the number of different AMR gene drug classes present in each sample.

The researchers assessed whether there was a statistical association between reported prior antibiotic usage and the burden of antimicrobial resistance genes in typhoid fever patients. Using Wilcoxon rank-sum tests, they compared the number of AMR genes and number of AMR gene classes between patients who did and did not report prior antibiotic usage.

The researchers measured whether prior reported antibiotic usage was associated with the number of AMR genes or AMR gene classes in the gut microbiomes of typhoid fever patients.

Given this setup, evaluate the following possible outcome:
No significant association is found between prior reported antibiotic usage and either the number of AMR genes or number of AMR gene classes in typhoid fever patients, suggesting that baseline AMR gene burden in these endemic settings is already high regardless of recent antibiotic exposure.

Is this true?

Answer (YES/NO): YES